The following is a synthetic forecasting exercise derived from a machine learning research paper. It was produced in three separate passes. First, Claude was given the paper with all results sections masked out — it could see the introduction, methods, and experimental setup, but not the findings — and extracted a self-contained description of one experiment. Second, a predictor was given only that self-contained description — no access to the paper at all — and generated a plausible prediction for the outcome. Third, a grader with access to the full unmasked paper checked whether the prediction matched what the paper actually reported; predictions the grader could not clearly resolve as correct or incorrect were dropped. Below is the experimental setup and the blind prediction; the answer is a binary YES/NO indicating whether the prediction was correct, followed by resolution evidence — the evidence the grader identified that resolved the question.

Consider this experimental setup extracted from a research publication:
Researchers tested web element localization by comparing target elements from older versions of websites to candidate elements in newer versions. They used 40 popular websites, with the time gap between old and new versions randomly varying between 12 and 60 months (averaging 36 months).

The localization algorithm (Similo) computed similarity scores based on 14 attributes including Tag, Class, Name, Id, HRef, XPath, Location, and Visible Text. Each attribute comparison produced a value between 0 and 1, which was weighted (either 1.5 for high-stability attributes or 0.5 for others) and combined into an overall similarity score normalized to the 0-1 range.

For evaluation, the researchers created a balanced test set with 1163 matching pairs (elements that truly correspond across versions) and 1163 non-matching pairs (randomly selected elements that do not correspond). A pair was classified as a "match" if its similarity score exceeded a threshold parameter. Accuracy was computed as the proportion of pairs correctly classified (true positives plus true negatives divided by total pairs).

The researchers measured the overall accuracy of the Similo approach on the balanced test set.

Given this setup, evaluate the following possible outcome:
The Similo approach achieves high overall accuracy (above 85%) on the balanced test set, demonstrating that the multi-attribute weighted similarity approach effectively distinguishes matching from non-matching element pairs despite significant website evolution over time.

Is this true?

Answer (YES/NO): NO